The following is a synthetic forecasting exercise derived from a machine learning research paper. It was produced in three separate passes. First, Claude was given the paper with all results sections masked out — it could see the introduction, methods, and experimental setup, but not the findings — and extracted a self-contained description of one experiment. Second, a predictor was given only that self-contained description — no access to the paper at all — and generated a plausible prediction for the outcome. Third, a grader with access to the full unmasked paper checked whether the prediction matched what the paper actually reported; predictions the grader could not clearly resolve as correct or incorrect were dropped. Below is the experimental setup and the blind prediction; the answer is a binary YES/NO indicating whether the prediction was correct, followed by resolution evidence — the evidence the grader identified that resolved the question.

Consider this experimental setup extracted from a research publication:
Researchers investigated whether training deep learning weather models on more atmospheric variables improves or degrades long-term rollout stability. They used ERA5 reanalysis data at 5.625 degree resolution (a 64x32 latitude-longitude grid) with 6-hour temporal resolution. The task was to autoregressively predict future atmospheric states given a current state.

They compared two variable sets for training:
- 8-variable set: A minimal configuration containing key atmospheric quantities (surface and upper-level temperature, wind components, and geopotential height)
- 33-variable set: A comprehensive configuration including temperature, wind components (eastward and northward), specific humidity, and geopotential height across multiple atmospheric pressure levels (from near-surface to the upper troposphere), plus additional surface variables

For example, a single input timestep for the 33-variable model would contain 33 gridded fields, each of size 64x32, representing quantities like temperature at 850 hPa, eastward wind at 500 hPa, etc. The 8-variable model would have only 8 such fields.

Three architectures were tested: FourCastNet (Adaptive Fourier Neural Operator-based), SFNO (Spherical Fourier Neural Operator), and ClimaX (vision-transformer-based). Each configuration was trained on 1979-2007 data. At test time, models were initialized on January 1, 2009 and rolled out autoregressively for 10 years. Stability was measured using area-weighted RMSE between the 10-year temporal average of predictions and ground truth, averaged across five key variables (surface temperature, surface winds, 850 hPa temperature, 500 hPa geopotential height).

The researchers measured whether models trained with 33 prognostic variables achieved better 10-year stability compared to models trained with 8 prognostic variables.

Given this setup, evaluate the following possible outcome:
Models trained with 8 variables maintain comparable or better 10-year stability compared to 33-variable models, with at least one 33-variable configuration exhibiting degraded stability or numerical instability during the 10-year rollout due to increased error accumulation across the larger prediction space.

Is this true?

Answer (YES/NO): NO